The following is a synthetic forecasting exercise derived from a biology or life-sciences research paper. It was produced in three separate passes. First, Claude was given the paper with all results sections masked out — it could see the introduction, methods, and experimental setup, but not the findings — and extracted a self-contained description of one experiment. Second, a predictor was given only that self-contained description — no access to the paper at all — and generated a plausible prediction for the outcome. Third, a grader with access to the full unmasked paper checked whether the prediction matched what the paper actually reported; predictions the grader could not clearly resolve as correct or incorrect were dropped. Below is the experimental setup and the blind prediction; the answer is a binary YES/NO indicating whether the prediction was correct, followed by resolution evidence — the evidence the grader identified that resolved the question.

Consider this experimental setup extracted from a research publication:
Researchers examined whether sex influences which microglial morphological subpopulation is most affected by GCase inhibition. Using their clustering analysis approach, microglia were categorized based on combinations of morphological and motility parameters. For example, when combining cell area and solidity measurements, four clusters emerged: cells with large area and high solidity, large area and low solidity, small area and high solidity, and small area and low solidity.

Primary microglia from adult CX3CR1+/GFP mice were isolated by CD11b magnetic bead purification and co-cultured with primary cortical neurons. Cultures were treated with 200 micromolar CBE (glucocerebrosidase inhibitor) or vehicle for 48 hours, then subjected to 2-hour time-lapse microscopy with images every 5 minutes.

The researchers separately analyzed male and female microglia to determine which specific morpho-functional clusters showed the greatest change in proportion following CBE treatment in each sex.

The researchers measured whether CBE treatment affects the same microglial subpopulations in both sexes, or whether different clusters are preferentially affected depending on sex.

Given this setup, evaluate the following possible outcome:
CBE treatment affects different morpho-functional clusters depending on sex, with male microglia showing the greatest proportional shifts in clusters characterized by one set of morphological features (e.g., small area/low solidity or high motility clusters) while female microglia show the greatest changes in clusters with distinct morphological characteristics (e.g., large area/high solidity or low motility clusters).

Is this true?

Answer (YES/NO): NO